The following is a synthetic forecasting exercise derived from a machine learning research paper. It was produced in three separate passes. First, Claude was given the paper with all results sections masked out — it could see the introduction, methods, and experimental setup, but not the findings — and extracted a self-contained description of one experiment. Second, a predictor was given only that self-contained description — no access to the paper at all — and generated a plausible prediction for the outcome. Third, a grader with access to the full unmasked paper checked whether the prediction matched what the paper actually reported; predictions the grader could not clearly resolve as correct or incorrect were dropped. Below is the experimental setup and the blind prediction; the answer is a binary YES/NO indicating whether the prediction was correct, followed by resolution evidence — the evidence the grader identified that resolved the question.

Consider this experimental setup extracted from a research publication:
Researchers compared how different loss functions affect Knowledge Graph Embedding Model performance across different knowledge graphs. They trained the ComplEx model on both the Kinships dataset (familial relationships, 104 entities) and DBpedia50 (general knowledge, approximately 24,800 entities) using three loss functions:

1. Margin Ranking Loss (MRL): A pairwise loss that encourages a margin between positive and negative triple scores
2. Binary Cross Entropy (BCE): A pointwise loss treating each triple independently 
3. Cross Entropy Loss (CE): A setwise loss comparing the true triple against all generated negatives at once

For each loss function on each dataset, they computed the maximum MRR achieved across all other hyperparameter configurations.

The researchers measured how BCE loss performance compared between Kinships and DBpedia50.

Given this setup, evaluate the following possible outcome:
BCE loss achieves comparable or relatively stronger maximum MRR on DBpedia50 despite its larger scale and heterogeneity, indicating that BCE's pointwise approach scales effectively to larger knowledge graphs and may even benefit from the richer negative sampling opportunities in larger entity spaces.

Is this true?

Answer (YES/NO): NO